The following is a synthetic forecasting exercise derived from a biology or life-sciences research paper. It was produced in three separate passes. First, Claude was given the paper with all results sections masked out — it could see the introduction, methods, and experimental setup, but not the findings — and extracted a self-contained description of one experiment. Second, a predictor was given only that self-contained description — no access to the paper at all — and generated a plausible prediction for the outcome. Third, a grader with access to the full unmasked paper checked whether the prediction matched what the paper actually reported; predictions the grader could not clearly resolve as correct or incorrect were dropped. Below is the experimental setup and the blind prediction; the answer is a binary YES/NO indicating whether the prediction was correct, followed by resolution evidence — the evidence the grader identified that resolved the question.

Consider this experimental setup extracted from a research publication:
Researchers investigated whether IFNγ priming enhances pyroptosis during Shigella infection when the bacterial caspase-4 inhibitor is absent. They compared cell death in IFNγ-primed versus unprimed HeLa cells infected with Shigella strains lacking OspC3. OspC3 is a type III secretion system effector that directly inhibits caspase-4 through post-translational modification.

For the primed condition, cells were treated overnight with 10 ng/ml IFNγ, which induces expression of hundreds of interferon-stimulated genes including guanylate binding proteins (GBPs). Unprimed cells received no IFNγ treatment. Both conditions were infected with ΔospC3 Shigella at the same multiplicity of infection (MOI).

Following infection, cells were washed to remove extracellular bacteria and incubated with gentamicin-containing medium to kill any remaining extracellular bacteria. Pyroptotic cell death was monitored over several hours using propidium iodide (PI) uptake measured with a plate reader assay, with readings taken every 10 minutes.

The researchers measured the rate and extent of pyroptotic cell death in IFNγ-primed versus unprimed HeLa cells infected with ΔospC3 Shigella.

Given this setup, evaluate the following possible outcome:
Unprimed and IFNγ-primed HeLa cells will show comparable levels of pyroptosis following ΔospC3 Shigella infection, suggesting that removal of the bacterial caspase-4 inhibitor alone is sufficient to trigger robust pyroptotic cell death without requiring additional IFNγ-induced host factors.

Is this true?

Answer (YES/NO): NO